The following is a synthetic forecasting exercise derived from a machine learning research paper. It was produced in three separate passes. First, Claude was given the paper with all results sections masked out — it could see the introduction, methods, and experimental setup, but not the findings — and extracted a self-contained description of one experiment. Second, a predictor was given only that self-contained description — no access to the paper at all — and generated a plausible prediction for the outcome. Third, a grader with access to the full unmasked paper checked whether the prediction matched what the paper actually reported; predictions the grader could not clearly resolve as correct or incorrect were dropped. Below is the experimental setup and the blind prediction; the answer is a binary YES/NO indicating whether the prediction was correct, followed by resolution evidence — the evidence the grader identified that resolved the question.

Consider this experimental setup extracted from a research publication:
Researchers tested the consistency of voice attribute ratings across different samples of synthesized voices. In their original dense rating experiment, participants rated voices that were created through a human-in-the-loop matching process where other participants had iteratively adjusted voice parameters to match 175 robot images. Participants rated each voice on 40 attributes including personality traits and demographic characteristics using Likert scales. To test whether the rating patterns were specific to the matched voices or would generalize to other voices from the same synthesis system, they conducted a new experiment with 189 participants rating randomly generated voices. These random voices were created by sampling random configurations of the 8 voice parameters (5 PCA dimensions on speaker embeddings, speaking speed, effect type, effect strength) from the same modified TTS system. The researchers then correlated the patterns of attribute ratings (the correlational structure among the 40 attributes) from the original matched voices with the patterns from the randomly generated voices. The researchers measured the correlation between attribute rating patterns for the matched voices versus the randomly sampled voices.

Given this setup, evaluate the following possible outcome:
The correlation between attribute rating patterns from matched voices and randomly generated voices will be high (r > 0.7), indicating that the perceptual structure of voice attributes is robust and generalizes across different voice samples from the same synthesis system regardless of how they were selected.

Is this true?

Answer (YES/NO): YES